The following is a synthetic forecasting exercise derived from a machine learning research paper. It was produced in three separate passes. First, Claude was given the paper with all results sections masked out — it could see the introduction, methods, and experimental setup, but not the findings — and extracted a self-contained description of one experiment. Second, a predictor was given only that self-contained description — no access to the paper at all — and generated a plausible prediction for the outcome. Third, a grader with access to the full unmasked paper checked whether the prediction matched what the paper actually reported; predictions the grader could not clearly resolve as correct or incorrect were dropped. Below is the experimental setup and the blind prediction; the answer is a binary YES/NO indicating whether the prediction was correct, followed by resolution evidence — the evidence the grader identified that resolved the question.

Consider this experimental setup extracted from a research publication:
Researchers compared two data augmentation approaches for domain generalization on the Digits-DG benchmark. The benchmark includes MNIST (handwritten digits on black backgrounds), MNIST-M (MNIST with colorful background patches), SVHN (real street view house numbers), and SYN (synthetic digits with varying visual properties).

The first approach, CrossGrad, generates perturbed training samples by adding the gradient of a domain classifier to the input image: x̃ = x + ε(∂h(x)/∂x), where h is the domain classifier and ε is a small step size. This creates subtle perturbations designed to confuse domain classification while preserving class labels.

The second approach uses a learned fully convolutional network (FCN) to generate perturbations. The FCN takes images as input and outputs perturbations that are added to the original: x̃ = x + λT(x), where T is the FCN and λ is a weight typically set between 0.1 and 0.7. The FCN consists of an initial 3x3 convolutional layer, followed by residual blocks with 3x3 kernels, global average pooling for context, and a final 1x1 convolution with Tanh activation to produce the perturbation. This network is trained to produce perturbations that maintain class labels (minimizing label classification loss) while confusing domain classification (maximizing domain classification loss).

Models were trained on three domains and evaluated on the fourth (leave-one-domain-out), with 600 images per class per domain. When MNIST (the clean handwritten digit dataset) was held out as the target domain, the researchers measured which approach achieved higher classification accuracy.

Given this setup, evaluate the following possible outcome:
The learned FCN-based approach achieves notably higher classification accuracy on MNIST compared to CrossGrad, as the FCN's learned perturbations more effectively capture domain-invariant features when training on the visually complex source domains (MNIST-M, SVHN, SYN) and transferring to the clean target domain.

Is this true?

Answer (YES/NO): NO